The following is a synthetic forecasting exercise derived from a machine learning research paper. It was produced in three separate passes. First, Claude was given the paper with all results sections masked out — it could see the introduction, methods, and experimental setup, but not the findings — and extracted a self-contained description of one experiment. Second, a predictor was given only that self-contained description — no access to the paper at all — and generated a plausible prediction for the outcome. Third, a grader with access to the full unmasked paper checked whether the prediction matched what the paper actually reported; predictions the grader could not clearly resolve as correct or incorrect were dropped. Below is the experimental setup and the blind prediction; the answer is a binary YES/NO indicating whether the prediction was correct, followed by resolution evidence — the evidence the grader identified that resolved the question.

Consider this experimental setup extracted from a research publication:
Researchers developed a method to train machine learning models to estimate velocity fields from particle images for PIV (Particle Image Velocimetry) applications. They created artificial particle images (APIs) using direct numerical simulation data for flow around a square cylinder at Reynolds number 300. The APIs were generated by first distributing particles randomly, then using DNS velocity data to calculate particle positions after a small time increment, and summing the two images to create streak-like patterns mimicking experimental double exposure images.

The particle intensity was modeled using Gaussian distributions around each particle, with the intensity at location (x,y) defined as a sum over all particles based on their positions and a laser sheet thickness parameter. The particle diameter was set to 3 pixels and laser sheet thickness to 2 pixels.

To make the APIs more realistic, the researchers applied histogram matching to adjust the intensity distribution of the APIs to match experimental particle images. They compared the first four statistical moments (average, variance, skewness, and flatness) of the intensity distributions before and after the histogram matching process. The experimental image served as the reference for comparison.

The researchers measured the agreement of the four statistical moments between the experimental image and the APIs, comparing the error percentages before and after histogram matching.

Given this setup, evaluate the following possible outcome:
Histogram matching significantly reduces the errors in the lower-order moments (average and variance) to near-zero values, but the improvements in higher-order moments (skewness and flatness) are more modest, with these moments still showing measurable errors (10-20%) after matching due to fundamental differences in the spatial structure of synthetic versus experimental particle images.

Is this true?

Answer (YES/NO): NO